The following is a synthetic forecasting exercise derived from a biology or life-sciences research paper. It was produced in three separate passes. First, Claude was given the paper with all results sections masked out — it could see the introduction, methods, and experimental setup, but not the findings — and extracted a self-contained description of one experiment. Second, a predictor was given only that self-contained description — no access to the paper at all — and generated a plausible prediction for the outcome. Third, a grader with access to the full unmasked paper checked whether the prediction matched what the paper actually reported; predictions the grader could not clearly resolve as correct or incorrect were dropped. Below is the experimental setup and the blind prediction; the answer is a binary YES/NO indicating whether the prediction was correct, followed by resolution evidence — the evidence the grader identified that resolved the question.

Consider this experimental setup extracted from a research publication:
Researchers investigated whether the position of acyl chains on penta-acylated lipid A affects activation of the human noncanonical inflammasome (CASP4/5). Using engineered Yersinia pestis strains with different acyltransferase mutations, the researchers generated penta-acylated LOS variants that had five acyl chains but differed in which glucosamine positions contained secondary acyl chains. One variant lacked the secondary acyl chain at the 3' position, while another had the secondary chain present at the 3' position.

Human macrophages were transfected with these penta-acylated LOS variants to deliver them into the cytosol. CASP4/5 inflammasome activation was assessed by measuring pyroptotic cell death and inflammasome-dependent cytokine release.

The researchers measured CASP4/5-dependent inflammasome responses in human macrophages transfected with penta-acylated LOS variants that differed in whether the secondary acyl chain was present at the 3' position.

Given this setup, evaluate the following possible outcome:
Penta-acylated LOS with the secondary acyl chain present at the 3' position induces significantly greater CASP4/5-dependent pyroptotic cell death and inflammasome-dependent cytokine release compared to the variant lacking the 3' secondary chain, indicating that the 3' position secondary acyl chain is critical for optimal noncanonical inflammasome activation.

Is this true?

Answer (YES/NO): NO